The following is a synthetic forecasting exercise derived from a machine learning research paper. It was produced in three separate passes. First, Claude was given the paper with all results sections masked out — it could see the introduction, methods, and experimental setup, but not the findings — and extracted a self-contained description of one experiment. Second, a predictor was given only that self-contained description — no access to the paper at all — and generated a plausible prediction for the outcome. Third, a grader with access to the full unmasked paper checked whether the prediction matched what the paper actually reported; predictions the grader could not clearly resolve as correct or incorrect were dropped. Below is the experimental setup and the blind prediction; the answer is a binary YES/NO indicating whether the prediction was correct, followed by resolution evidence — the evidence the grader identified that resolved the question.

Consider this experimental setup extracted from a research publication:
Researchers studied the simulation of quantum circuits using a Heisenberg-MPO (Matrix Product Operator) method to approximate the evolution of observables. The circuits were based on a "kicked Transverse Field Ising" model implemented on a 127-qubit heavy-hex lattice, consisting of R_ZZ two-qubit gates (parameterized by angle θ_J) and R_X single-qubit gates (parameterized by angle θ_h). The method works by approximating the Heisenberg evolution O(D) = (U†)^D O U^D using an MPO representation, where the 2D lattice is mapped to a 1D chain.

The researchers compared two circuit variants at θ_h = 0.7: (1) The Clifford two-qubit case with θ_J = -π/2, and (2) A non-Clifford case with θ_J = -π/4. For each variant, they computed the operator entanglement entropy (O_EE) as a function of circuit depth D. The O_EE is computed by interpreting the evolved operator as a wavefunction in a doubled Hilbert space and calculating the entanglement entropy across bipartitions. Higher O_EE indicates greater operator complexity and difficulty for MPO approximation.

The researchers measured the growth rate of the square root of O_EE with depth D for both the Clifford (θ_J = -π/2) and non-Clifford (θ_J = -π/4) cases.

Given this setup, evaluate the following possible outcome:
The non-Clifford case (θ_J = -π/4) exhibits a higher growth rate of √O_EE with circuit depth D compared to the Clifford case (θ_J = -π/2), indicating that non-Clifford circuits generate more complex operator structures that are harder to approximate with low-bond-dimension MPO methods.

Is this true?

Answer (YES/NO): YES